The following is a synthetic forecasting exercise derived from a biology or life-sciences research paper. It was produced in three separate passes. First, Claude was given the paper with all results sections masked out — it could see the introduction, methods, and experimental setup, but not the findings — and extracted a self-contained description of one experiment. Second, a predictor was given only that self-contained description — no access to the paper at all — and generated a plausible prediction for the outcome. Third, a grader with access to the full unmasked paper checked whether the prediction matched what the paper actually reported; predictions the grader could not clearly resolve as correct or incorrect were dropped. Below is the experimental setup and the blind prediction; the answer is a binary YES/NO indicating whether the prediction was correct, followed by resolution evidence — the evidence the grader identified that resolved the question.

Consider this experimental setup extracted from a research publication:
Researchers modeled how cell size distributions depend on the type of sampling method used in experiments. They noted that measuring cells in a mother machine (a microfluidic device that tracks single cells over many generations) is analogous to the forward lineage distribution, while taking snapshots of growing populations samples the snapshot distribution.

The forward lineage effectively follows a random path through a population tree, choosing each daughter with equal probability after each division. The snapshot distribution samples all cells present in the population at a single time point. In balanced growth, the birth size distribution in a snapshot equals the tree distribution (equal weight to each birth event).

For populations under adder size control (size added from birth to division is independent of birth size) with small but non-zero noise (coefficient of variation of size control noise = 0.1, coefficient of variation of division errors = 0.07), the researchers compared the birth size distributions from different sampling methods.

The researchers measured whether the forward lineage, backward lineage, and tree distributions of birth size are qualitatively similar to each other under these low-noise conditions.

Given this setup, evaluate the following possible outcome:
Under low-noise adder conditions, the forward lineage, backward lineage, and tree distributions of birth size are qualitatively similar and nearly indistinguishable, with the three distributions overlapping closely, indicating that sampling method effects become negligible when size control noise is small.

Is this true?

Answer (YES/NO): YES